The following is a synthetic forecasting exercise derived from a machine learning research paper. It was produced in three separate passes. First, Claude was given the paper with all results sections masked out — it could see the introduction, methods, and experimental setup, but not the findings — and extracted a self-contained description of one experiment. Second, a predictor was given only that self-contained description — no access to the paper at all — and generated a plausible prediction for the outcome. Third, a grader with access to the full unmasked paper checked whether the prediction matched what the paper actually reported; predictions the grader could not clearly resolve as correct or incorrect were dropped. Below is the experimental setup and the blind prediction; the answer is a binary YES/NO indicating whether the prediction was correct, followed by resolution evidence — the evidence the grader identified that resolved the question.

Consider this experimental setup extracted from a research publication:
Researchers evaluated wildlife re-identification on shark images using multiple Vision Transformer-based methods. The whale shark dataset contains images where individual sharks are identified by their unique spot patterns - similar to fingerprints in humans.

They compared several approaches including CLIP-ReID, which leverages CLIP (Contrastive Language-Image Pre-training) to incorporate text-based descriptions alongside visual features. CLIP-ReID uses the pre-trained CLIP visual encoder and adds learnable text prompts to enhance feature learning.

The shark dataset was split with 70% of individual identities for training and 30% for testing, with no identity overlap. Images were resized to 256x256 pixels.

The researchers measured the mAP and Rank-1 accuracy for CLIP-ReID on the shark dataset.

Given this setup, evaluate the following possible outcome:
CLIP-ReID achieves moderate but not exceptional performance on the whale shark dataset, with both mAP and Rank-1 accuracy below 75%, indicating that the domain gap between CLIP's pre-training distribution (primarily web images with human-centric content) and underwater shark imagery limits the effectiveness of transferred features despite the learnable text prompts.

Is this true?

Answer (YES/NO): YES